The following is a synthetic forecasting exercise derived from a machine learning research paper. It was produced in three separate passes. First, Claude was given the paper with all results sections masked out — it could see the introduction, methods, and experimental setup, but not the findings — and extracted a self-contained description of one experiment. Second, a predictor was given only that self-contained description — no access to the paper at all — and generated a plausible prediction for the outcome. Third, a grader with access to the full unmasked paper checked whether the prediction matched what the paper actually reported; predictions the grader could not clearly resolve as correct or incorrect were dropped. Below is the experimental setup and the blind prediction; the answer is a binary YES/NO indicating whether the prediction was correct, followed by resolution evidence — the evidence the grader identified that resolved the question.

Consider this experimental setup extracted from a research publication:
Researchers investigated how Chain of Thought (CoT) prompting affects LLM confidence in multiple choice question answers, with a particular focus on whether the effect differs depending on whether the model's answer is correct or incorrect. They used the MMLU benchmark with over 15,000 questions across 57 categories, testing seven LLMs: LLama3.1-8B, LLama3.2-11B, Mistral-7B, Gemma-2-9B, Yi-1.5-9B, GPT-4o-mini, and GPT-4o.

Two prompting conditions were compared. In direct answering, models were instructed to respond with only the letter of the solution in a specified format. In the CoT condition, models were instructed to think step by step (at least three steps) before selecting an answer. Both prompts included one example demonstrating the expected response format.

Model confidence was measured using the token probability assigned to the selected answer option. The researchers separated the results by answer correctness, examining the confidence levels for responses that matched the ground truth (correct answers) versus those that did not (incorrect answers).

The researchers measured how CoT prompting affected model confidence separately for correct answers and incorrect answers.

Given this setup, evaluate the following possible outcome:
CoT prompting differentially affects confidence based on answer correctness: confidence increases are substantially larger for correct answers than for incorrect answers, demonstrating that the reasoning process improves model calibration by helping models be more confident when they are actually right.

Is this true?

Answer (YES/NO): NO